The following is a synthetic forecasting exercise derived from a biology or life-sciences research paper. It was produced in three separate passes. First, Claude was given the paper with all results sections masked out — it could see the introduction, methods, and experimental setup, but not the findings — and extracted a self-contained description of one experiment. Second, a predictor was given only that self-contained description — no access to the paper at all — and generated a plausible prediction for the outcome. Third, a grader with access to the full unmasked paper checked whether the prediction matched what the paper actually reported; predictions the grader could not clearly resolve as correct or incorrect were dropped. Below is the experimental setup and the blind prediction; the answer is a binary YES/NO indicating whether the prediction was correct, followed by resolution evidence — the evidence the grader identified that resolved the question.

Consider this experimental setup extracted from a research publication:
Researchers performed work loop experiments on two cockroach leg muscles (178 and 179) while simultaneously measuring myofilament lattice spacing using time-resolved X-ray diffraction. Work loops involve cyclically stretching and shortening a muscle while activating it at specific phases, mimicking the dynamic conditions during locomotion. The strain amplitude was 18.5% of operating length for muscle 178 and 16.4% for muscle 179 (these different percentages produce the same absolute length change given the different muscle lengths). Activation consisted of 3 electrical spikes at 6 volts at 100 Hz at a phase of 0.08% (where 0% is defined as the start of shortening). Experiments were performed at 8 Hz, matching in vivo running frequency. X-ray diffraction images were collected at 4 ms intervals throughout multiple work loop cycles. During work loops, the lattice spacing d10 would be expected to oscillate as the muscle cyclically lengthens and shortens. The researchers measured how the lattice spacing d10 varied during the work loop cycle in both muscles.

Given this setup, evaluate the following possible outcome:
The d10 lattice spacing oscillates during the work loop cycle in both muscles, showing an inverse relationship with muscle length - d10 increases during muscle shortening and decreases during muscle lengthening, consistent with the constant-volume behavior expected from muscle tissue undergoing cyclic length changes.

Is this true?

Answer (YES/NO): NO